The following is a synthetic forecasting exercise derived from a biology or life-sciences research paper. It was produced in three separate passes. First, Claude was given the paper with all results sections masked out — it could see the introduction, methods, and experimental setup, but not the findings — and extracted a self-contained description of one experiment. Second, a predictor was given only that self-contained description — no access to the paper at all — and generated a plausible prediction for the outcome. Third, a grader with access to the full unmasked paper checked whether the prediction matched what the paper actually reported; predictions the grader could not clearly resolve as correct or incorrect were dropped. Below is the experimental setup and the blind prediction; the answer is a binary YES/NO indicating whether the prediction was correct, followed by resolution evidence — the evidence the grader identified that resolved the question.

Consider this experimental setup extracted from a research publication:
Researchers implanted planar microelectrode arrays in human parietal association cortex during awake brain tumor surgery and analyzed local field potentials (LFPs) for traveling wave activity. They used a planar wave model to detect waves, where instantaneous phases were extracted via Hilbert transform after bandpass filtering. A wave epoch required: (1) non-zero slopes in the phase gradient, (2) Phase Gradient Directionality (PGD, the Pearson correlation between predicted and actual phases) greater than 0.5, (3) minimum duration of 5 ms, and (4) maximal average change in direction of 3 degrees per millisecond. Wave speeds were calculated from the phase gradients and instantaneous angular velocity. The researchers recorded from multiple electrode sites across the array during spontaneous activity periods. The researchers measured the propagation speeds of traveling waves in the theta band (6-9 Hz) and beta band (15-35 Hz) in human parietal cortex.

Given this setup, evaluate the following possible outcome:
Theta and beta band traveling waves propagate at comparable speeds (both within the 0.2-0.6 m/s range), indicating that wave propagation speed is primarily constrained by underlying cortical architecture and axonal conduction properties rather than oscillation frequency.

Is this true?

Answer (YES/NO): NO